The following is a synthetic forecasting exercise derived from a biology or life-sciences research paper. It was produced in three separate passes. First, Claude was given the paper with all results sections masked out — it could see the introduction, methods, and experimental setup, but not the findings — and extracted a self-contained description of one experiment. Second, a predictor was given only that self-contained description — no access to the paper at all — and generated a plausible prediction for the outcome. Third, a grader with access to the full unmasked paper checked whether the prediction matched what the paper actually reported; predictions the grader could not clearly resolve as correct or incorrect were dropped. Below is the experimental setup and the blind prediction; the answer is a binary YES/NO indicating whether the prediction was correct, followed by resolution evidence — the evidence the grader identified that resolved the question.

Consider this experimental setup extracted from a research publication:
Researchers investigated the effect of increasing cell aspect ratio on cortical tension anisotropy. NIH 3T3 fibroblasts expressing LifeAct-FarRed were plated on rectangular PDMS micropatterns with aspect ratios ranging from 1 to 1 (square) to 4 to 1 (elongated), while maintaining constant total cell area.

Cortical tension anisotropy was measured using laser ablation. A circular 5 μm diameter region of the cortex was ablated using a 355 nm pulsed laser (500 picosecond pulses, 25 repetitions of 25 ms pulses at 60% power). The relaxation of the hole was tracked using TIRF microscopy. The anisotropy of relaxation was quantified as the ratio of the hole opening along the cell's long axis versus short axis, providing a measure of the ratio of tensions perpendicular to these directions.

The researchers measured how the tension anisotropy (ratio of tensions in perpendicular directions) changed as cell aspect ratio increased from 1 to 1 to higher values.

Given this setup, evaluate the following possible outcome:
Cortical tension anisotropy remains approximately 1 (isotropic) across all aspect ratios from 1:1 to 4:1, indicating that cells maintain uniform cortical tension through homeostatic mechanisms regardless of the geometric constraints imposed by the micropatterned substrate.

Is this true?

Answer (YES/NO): NO